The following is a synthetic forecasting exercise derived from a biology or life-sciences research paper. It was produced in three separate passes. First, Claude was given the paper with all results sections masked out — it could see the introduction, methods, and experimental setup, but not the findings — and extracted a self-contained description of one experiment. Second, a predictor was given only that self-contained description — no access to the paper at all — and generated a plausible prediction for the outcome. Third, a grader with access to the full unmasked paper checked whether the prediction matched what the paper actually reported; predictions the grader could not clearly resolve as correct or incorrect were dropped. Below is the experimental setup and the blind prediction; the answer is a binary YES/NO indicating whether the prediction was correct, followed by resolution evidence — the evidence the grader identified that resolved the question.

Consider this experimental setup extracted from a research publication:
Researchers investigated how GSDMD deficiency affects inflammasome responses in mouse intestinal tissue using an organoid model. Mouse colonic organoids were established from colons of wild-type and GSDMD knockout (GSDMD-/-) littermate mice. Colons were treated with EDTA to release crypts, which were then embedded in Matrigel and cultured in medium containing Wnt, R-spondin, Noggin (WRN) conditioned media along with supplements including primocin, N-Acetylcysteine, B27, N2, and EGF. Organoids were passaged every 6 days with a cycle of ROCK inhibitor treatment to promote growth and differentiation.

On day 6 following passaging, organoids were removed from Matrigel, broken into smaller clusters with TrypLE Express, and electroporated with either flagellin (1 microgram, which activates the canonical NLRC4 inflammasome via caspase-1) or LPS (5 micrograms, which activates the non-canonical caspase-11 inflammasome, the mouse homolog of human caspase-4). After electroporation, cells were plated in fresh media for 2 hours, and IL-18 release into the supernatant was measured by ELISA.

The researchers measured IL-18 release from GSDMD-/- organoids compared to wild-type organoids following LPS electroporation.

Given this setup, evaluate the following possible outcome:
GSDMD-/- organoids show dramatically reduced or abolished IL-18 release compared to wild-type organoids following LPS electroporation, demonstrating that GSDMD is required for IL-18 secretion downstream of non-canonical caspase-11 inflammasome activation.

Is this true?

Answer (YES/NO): NO